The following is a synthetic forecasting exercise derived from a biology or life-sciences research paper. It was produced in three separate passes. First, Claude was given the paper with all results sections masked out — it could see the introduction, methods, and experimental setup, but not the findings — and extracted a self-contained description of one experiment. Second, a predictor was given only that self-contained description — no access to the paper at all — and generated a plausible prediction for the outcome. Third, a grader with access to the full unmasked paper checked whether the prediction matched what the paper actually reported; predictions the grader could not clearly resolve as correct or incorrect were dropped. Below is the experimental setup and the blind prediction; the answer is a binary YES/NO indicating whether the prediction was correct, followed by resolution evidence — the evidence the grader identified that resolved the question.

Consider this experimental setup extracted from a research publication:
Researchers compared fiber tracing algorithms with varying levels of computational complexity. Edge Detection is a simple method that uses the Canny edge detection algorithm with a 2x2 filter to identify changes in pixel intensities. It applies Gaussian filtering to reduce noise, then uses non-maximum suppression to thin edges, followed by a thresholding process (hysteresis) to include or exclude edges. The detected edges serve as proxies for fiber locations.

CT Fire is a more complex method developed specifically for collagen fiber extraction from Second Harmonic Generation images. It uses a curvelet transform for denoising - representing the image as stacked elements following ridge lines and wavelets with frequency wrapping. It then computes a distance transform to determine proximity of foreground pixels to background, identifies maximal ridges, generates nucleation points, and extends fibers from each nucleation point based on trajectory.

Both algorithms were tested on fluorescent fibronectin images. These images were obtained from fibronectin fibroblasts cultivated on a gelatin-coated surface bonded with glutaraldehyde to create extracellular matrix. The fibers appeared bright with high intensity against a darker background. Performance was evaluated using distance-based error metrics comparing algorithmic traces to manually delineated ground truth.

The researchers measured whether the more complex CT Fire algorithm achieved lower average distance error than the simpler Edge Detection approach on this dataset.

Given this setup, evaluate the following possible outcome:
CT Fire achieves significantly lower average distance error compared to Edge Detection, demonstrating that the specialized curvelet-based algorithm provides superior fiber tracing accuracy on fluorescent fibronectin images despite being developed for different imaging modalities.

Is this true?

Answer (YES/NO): NO